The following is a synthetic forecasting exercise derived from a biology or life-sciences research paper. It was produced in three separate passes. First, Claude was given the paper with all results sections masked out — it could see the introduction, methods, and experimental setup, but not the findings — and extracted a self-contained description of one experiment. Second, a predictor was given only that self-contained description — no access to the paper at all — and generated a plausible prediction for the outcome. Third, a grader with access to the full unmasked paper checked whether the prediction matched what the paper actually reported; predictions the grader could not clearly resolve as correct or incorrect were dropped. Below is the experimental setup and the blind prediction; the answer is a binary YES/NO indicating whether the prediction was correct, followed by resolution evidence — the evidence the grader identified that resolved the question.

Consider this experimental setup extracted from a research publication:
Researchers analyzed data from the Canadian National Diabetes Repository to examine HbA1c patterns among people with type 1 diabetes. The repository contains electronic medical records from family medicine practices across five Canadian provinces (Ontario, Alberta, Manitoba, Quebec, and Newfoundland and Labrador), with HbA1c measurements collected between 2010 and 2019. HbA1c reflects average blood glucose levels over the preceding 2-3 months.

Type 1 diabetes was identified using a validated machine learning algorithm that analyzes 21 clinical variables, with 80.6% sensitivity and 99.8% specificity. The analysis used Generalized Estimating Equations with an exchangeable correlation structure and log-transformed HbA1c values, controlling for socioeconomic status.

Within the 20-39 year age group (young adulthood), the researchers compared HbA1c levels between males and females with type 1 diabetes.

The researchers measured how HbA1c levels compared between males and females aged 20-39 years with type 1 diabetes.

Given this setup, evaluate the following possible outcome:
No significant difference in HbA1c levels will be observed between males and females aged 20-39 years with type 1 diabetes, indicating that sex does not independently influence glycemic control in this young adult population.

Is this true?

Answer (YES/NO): YES